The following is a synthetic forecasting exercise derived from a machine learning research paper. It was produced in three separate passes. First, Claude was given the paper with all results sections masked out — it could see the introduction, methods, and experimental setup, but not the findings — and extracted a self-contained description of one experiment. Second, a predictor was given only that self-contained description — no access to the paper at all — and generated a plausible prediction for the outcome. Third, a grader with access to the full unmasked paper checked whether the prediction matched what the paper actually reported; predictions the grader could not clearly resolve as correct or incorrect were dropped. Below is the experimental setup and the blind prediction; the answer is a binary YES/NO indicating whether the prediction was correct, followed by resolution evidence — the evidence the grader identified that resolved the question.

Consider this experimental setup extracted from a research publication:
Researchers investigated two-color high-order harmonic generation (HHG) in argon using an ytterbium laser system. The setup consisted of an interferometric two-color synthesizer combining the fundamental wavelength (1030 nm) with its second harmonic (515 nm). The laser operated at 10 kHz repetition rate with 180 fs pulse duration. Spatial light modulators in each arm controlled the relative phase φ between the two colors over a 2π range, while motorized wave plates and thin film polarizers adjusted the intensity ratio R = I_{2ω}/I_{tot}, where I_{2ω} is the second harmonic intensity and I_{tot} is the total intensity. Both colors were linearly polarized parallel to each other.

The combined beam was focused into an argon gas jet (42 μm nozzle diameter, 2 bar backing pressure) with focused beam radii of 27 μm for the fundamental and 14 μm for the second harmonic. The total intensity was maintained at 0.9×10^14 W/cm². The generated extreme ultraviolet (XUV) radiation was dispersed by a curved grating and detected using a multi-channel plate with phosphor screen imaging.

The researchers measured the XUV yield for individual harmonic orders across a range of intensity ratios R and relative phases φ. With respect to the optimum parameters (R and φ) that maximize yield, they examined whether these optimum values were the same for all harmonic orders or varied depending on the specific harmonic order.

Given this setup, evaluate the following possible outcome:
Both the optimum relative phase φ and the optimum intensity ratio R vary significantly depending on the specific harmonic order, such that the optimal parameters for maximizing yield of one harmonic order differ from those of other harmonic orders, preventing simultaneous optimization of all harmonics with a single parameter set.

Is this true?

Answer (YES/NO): NO